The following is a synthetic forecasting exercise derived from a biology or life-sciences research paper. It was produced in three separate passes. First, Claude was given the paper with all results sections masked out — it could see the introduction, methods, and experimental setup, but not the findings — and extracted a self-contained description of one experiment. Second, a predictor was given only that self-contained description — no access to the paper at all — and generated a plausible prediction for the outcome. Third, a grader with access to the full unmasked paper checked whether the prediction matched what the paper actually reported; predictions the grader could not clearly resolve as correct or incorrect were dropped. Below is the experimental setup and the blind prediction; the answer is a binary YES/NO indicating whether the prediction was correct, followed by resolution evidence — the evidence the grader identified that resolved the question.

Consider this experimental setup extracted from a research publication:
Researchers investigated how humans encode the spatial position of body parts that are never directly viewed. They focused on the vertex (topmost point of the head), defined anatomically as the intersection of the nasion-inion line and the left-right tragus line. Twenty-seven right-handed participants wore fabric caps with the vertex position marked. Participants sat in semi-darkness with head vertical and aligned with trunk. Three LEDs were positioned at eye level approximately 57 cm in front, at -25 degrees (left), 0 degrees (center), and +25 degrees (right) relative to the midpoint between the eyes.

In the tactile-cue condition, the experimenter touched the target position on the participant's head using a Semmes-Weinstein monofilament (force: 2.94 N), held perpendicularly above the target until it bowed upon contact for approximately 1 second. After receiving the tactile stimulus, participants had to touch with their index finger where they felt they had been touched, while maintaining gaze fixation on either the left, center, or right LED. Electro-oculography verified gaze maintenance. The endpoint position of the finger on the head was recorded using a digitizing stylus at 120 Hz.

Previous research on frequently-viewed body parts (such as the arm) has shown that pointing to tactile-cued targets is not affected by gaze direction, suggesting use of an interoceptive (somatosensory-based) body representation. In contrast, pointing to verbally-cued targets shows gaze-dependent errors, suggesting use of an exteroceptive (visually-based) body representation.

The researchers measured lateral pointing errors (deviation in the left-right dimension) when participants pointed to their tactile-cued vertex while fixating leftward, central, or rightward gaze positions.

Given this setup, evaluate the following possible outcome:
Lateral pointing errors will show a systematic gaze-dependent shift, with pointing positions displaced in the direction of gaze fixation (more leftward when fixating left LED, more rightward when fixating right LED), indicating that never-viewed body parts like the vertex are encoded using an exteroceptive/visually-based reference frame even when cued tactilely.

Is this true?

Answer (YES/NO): NO